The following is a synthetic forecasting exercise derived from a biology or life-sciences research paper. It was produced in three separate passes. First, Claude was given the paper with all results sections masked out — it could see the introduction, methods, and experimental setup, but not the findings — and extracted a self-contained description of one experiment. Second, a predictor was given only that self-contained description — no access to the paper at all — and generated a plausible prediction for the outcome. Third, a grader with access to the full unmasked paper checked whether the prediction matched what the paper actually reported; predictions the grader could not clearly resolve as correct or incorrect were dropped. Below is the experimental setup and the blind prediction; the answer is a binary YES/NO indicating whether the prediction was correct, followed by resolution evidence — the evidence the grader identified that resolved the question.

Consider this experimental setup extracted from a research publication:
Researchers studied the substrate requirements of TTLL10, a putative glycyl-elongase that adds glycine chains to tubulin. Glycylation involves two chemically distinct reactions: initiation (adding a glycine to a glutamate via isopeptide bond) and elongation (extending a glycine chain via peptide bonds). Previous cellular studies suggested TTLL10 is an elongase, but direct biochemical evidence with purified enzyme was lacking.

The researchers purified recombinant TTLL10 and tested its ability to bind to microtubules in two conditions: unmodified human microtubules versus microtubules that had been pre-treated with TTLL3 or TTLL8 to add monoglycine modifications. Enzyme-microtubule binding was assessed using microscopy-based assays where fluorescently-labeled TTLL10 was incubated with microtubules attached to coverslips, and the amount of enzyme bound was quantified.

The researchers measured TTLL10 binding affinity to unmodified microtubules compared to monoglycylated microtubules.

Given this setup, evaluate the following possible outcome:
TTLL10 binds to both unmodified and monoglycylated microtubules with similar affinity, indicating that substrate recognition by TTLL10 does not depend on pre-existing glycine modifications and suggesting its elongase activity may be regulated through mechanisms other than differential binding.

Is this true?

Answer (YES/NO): NO